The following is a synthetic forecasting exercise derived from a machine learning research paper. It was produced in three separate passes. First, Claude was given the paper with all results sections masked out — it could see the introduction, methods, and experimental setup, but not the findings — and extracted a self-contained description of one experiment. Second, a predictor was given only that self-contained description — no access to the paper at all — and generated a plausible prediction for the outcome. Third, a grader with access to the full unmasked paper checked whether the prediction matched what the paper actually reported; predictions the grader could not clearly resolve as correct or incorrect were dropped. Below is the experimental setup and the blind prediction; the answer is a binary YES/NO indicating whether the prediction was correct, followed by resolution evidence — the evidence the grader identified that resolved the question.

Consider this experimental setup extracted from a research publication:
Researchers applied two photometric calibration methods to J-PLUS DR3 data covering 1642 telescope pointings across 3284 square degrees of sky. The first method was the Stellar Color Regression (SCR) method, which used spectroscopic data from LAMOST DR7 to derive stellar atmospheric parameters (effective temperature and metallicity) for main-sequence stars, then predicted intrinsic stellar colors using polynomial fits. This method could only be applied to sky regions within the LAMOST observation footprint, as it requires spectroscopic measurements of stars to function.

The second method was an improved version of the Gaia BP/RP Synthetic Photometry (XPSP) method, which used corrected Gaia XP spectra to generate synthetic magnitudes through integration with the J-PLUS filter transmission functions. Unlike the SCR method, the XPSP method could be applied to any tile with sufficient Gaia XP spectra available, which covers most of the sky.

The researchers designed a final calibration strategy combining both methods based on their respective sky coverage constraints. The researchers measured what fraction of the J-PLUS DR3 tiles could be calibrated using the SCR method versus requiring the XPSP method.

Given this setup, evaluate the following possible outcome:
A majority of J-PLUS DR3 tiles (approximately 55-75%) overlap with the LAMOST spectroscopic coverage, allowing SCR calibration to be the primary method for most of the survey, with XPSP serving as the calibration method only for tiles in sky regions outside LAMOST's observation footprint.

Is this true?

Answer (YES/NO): NO